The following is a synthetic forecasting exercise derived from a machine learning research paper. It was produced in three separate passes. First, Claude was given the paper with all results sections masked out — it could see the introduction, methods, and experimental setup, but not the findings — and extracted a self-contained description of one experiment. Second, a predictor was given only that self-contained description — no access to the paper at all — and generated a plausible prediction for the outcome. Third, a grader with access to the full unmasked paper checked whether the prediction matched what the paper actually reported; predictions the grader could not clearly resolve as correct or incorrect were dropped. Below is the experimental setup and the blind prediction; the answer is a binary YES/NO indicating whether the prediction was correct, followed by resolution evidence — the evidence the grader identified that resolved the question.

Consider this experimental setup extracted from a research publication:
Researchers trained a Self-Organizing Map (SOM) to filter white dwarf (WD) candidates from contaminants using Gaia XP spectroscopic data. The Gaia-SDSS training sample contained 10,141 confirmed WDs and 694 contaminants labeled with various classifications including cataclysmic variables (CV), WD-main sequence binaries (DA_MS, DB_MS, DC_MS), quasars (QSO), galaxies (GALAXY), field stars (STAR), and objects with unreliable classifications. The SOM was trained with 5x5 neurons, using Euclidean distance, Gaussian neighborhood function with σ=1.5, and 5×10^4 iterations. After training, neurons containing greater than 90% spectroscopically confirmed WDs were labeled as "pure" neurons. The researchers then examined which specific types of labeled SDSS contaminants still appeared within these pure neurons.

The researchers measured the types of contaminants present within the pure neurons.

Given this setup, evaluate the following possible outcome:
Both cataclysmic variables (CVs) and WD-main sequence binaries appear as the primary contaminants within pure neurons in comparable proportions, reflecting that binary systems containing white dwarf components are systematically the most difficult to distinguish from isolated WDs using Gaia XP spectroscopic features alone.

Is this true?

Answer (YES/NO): NO